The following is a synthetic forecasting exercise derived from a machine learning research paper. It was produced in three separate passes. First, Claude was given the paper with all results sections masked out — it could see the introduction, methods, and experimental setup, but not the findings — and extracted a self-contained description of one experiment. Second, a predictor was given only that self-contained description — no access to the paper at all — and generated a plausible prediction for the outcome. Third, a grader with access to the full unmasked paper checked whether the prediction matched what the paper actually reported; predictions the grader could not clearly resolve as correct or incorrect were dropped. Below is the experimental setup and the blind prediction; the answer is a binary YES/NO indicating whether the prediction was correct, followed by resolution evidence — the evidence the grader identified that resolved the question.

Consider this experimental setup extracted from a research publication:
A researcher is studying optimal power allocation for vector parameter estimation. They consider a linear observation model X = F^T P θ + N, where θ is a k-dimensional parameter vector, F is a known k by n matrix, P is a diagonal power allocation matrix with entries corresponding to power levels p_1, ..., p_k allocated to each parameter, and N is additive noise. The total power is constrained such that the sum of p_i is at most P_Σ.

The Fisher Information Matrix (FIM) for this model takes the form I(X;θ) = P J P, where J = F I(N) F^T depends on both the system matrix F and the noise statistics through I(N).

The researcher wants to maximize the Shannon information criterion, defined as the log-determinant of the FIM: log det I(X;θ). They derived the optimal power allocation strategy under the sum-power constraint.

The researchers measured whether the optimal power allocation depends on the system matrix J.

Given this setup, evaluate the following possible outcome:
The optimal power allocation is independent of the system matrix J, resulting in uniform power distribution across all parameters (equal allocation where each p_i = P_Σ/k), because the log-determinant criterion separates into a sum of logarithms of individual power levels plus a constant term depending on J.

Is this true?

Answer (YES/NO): YES